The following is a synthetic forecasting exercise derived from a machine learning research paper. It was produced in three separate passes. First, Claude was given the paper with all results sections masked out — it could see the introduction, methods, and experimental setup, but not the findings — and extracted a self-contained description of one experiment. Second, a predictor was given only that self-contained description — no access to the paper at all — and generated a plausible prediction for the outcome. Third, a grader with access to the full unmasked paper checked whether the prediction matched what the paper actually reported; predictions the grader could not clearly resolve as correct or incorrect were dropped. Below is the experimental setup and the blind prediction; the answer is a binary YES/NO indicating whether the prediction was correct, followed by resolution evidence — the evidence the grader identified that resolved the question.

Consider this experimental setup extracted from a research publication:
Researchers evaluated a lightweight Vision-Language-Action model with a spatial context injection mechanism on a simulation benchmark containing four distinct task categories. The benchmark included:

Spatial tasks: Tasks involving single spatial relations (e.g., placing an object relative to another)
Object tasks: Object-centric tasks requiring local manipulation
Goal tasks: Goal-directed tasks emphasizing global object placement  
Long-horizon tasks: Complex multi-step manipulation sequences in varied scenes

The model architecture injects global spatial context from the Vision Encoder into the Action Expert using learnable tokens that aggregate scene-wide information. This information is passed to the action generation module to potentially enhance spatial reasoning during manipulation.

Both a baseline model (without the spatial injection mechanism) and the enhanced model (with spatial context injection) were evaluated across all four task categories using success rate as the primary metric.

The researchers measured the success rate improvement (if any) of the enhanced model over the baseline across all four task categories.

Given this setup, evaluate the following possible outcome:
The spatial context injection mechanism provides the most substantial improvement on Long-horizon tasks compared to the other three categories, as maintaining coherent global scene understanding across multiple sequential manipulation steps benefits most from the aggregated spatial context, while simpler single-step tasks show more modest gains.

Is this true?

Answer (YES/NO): NO